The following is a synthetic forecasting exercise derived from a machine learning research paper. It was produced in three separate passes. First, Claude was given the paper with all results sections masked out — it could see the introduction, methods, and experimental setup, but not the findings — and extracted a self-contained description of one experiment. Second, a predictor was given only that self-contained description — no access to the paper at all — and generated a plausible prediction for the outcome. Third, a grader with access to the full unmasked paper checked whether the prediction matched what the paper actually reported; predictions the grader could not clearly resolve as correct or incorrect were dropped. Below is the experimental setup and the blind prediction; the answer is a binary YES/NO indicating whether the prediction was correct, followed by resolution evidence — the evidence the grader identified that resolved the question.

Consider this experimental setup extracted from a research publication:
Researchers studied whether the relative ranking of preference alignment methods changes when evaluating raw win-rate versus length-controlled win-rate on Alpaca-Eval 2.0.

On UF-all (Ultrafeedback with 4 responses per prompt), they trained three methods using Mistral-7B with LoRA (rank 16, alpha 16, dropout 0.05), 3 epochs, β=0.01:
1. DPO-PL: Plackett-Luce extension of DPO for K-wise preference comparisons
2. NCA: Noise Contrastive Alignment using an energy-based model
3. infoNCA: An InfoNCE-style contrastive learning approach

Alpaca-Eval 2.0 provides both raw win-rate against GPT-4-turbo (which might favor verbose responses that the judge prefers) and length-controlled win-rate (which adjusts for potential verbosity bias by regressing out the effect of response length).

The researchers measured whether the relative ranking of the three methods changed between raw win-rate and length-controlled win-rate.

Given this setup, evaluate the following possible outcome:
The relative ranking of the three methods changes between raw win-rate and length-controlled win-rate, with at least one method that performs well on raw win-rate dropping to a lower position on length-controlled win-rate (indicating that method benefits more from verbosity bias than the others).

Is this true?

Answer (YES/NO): NO